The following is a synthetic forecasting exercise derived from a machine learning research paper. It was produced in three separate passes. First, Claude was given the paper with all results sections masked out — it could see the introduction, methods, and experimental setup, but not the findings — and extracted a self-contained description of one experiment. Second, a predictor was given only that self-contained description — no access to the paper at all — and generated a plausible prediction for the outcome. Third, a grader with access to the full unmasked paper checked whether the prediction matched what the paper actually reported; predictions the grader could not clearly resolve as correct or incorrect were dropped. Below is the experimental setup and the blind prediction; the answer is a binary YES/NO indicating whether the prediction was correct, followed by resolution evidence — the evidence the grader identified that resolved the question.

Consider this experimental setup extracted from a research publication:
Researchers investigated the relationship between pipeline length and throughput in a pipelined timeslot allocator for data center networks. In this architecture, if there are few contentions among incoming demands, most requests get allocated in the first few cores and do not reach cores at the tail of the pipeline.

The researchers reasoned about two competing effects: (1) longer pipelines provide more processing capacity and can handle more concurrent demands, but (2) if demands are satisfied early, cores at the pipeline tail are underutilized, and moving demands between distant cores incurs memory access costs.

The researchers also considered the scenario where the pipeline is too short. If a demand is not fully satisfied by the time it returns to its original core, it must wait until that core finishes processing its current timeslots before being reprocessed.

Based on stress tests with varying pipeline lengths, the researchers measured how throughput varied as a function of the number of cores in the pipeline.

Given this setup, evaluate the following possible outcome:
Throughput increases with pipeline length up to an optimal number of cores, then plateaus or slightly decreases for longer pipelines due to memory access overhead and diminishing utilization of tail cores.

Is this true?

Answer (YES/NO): NO